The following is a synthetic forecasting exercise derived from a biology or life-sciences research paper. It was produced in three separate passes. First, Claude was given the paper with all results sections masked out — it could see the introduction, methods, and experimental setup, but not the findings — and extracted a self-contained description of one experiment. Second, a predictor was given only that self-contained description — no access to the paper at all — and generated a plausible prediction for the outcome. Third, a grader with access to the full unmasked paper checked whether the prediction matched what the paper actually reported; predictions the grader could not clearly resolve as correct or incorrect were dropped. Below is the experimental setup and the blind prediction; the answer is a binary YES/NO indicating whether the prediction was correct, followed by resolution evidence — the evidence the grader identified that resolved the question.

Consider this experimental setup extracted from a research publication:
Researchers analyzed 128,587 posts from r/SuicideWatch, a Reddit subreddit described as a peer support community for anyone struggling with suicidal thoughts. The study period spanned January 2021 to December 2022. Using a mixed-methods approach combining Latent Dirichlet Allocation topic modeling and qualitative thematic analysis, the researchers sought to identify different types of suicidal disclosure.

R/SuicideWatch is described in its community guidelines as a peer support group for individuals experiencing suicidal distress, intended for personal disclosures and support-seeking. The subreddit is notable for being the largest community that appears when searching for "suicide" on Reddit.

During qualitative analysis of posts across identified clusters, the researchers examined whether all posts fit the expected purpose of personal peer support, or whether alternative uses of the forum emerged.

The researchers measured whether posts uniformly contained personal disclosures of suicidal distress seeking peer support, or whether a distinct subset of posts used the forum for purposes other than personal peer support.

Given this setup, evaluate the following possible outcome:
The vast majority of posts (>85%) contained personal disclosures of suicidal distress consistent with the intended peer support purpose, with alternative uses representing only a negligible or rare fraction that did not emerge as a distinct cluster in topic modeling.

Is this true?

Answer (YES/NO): NO